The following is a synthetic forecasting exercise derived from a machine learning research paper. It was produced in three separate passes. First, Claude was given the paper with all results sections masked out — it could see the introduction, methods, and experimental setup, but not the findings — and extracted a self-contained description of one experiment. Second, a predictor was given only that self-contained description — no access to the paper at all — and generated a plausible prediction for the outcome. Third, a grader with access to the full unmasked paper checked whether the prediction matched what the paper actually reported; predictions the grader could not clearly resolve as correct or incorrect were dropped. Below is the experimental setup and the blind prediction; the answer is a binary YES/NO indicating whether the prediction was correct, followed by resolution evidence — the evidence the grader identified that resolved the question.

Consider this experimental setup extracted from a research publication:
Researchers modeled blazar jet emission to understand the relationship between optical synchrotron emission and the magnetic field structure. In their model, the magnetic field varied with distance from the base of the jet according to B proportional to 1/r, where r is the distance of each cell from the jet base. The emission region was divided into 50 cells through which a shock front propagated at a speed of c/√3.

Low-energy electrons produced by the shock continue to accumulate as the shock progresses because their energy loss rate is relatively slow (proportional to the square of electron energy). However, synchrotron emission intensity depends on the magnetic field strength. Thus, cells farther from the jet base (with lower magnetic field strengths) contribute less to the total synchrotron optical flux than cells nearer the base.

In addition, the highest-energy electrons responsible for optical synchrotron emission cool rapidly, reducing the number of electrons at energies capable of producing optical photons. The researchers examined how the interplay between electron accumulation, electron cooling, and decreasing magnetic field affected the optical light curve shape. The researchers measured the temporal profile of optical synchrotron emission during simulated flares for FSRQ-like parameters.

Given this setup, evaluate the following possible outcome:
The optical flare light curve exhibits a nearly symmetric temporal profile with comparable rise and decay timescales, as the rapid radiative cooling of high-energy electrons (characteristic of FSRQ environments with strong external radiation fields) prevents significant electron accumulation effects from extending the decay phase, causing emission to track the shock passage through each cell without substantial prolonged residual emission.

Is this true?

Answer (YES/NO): NO